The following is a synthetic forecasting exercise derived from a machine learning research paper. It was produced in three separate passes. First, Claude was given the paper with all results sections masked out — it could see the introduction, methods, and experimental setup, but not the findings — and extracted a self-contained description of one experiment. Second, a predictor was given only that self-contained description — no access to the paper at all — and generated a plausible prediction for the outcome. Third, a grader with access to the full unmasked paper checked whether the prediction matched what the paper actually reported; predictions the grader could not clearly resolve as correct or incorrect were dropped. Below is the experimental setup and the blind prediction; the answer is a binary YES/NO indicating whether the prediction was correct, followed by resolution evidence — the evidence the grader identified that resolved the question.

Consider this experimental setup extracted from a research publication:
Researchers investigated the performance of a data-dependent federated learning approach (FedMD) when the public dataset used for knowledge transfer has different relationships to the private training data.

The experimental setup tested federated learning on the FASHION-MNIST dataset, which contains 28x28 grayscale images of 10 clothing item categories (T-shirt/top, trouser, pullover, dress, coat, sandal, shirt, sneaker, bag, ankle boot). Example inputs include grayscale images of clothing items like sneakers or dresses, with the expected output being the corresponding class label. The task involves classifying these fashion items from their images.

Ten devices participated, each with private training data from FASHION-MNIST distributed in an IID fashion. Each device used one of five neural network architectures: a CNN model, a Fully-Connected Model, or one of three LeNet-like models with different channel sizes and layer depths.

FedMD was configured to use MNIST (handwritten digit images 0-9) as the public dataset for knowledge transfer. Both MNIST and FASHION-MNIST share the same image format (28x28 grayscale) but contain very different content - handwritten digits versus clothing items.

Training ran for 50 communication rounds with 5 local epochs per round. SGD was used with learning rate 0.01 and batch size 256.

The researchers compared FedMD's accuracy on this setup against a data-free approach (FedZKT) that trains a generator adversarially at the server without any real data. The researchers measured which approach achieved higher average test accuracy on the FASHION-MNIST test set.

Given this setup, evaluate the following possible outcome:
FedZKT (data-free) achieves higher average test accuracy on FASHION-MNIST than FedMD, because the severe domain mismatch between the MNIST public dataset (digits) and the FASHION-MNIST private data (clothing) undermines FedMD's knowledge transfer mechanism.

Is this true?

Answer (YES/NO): NO